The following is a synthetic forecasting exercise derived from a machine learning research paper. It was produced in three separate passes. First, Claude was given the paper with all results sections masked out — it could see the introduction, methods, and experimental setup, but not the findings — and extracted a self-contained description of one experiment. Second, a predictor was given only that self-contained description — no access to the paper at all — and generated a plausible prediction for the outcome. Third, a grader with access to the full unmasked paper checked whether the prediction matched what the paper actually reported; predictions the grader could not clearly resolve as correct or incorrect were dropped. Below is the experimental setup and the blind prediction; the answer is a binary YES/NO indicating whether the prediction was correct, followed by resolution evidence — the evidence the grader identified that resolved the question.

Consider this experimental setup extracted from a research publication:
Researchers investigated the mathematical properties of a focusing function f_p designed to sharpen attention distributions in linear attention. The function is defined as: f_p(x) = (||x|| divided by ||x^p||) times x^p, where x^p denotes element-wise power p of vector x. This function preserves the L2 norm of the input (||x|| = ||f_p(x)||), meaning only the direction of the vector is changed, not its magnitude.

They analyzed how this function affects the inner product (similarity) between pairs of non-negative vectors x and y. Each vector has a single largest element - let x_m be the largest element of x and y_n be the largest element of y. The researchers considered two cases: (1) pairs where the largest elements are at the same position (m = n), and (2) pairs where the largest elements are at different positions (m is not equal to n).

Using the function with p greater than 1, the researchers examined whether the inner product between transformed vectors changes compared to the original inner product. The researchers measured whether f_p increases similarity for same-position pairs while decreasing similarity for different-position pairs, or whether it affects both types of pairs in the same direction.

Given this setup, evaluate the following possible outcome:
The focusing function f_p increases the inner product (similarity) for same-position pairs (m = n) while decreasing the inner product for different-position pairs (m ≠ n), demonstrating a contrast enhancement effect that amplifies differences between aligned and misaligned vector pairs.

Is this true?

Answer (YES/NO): YES